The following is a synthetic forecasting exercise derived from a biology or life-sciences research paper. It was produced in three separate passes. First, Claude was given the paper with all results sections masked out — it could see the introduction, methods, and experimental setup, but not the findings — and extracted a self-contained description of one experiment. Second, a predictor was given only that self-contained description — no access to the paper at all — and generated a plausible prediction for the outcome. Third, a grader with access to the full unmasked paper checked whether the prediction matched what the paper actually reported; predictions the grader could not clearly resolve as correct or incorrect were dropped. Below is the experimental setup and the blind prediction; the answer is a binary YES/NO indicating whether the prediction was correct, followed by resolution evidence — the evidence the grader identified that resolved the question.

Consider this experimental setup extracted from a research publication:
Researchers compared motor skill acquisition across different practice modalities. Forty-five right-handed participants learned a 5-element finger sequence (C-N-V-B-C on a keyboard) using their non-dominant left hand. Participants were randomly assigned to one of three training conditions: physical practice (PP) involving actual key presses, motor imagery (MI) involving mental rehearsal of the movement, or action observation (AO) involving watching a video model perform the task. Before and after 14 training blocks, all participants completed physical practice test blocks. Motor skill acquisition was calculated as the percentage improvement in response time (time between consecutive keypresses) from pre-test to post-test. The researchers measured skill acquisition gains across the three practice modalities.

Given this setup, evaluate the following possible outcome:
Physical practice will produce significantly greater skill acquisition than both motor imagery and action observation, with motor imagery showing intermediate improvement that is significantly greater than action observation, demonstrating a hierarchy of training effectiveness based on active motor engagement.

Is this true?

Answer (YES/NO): NO